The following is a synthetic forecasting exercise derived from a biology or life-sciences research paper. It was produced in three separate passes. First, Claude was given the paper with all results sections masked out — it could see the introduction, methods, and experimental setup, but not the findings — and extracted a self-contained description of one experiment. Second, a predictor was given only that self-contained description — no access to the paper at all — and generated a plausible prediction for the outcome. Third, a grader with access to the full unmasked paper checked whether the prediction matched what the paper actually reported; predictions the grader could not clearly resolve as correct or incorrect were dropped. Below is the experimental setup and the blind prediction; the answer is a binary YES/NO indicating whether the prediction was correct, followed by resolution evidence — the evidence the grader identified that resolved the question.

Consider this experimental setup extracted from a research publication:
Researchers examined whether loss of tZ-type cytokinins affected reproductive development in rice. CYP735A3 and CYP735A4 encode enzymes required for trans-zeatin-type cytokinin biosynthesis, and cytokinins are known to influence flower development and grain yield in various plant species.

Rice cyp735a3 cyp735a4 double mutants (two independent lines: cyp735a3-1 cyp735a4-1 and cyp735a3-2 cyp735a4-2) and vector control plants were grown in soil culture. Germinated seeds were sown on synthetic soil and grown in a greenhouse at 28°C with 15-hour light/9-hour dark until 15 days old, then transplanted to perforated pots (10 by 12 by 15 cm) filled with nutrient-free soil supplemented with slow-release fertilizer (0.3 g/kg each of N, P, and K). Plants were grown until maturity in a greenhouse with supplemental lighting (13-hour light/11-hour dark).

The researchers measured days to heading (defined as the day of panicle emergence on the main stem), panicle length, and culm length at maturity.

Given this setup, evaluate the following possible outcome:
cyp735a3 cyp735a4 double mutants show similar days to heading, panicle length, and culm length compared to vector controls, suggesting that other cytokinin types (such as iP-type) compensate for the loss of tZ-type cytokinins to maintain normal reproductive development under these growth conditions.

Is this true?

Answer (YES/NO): NO